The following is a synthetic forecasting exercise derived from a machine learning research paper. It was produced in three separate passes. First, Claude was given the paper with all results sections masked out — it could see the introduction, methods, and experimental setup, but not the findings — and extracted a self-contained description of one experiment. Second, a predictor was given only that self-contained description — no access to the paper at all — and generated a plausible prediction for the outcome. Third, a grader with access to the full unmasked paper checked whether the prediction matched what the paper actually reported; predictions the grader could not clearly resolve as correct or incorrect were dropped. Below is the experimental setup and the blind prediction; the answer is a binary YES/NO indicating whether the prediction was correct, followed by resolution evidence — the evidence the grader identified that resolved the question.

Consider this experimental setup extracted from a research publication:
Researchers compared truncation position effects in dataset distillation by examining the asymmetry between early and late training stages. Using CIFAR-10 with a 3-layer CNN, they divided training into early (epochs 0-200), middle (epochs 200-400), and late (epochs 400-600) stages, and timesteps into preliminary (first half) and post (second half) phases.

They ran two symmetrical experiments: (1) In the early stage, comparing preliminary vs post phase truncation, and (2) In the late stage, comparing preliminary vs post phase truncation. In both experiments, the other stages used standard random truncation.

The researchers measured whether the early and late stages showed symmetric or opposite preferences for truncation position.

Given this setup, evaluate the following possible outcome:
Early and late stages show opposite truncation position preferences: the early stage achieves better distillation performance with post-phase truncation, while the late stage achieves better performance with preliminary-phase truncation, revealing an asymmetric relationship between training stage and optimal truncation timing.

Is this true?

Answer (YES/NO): NO